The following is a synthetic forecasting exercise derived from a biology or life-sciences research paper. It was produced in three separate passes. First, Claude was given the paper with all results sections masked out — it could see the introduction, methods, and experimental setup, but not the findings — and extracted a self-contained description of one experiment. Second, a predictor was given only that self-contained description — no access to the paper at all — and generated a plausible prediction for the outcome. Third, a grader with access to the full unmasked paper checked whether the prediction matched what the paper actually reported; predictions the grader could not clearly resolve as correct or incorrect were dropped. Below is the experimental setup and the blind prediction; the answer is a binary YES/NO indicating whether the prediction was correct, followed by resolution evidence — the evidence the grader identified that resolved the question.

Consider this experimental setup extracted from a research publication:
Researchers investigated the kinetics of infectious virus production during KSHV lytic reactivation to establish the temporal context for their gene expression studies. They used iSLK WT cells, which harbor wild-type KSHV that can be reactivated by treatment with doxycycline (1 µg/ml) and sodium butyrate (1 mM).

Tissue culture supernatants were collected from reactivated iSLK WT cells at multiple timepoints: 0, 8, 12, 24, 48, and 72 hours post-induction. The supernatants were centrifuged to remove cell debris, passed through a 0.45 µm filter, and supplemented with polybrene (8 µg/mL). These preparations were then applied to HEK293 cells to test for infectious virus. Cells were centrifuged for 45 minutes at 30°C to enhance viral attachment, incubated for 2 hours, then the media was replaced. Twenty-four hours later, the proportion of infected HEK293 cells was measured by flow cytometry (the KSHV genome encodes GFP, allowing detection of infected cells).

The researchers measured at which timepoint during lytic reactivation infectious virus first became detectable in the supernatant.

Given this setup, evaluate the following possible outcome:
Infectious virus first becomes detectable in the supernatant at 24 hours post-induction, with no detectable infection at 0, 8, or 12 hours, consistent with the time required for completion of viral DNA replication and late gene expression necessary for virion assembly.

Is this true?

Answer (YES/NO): NO